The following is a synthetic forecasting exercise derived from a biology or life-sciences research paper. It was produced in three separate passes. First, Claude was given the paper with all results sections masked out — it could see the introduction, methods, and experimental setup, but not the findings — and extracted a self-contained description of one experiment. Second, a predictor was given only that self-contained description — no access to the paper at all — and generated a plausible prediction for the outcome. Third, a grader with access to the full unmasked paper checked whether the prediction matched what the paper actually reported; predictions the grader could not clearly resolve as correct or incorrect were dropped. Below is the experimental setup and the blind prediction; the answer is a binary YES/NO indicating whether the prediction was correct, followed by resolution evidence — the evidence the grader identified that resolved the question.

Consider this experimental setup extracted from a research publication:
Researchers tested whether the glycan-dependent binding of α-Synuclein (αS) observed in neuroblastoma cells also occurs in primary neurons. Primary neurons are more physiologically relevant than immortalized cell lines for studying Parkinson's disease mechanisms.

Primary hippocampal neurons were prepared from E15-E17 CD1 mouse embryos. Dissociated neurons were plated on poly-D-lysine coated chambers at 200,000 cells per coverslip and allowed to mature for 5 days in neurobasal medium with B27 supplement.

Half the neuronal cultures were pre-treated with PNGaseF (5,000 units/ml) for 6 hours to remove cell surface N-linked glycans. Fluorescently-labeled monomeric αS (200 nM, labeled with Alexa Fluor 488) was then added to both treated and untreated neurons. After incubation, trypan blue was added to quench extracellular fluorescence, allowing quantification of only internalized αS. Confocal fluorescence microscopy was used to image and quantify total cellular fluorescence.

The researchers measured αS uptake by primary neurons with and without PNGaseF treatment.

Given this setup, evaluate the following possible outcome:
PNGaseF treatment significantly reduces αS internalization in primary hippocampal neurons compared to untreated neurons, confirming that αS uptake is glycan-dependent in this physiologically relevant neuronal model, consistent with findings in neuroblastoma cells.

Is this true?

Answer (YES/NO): YES